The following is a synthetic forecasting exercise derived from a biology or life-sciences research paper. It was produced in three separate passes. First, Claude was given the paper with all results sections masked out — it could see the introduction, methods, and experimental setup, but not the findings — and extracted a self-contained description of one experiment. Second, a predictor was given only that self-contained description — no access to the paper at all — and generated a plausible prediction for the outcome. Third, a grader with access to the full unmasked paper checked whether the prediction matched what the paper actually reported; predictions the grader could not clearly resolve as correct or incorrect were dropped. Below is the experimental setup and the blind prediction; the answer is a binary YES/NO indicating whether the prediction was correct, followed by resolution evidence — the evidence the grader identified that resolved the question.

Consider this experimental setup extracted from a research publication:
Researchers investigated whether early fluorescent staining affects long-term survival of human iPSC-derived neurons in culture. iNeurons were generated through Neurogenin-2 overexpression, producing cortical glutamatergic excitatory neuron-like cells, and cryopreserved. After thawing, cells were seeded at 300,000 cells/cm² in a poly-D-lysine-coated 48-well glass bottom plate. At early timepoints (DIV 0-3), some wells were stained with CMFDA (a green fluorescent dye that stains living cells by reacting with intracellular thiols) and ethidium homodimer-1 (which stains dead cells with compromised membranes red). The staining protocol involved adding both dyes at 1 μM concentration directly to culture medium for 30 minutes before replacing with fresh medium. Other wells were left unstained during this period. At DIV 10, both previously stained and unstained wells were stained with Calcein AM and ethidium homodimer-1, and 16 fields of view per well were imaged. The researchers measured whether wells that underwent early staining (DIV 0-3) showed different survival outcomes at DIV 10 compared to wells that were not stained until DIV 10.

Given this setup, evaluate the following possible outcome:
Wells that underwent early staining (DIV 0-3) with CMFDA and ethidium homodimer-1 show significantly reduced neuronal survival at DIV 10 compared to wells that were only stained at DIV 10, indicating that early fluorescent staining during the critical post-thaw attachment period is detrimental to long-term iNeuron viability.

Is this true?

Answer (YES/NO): YES